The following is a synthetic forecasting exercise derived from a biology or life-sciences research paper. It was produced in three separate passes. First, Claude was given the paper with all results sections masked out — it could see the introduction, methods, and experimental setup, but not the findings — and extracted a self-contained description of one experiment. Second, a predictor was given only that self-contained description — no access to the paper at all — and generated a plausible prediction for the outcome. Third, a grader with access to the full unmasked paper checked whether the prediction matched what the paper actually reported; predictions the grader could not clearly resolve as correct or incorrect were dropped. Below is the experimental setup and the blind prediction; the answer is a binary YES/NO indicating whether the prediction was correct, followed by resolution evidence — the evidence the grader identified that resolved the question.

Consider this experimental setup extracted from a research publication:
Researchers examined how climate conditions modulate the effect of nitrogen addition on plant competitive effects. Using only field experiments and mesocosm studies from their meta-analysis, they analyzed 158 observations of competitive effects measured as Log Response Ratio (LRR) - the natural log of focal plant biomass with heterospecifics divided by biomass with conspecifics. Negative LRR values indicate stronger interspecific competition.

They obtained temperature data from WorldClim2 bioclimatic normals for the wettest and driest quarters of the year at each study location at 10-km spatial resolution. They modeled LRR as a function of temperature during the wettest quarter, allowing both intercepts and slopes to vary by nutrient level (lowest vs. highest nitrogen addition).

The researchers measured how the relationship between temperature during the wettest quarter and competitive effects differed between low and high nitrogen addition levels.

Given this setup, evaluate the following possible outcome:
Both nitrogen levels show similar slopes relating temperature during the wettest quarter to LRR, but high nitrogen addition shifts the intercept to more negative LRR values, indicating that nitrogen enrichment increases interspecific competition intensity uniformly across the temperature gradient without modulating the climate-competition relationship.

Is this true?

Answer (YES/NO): NO